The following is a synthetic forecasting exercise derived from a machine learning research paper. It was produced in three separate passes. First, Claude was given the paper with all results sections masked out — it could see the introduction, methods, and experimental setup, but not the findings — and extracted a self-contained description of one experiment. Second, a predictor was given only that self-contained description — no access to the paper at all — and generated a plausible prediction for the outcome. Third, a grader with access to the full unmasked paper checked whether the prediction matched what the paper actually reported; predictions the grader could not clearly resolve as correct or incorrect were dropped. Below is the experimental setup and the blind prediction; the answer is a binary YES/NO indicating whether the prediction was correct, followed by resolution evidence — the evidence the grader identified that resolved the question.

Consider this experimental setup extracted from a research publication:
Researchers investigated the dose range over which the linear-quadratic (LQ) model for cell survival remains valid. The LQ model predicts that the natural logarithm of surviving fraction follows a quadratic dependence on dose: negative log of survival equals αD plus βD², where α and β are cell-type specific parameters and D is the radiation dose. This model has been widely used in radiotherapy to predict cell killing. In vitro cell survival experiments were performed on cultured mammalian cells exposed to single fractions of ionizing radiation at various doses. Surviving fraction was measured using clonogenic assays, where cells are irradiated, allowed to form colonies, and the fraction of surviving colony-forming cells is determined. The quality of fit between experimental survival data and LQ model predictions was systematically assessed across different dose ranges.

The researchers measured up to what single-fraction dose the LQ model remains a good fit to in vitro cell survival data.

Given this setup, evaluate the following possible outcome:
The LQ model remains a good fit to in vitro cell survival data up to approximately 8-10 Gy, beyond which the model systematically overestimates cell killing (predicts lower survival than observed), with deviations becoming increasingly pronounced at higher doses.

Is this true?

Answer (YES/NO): NO